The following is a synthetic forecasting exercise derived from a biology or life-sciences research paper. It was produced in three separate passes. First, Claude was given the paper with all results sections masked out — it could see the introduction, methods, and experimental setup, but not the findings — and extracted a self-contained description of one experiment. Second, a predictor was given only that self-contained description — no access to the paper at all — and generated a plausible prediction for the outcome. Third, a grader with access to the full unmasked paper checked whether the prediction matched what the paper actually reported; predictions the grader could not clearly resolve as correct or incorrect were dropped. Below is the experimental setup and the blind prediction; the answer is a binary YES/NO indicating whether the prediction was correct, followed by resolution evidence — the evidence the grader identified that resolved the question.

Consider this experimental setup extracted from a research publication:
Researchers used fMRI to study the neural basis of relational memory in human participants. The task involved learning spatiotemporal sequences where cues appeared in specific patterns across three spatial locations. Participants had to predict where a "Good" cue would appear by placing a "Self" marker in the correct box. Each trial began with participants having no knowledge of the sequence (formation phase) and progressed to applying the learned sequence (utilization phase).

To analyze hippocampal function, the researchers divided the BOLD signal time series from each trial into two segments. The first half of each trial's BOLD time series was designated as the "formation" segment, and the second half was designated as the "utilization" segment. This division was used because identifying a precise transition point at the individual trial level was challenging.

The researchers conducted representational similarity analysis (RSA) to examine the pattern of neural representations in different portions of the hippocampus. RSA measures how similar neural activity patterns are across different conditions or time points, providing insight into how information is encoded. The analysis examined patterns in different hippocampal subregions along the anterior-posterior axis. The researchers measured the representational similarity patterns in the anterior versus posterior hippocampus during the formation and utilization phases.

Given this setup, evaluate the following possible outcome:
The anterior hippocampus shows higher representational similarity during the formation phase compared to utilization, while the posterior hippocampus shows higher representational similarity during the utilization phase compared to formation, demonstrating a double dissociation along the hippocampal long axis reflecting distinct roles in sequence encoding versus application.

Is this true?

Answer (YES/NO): NO